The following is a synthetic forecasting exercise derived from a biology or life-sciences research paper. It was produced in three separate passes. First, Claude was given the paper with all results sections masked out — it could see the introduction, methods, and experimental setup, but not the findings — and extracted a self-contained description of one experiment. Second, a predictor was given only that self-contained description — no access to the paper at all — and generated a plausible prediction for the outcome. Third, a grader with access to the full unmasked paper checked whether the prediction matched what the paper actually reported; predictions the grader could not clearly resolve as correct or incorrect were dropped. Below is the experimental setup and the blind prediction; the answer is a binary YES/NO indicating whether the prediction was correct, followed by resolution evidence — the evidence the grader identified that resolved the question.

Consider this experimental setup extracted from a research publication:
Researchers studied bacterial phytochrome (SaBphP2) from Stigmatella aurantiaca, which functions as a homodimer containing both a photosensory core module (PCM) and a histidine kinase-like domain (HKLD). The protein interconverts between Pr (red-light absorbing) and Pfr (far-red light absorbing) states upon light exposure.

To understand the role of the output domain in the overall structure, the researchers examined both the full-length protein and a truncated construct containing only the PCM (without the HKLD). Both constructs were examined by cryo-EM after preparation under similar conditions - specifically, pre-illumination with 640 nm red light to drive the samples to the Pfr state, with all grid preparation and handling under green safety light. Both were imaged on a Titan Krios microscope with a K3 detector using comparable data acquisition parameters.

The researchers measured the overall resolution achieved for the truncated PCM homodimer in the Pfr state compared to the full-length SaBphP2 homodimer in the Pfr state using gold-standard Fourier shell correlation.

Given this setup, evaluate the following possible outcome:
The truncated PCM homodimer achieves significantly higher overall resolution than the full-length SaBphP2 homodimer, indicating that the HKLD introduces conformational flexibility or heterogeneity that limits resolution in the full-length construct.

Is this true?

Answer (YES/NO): NO